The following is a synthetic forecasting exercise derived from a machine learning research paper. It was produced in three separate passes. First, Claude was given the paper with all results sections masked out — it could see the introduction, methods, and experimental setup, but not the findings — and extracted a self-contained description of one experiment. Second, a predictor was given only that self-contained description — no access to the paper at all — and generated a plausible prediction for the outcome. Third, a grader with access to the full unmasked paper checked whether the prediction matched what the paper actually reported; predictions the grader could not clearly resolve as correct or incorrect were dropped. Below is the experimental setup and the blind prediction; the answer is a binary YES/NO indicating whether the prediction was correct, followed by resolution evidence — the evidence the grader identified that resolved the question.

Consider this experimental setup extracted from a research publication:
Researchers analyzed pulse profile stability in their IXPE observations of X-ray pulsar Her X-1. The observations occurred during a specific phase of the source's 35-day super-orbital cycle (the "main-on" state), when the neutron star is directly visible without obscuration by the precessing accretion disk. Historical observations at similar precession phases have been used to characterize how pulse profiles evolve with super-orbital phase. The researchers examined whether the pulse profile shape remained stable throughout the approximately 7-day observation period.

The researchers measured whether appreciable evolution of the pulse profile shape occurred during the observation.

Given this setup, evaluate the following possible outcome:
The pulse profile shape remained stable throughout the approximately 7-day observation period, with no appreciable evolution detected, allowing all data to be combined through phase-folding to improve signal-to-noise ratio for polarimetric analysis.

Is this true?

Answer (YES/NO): YES